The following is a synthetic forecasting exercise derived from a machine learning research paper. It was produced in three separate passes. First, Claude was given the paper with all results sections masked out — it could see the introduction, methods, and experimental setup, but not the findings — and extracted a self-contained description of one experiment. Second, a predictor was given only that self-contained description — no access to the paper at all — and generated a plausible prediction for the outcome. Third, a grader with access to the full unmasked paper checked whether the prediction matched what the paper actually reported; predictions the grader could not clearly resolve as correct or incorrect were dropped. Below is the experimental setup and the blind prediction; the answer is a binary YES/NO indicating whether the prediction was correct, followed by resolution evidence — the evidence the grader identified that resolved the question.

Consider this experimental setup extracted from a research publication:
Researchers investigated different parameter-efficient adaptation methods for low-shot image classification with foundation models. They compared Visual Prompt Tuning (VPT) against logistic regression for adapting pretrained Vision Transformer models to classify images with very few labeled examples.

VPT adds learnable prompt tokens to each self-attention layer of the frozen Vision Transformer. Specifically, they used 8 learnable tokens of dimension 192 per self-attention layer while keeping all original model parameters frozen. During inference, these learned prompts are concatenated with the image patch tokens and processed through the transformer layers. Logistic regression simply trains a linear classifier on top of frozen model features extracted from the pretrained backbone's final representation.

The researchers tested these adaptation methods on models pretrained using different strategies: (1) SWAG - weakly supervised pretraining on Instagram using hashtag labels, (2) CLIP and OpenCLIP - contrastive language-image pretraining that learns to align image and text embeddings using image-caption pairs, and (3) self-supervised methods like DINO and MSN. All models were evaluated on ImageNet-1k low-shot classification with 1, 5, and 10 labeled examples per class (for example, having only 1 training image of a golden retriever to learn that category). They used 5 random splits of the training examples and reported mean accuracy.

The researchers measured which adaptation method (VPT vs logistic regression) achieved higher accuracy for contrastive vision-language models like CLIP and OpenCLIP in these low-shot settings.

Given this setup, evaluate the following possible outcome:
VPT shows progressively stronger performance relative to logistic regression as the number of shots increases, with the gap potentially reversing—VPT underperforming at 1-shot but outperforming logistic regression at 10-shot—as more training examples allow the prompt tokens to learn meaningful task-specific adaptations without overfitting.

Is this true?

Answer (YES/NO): NO